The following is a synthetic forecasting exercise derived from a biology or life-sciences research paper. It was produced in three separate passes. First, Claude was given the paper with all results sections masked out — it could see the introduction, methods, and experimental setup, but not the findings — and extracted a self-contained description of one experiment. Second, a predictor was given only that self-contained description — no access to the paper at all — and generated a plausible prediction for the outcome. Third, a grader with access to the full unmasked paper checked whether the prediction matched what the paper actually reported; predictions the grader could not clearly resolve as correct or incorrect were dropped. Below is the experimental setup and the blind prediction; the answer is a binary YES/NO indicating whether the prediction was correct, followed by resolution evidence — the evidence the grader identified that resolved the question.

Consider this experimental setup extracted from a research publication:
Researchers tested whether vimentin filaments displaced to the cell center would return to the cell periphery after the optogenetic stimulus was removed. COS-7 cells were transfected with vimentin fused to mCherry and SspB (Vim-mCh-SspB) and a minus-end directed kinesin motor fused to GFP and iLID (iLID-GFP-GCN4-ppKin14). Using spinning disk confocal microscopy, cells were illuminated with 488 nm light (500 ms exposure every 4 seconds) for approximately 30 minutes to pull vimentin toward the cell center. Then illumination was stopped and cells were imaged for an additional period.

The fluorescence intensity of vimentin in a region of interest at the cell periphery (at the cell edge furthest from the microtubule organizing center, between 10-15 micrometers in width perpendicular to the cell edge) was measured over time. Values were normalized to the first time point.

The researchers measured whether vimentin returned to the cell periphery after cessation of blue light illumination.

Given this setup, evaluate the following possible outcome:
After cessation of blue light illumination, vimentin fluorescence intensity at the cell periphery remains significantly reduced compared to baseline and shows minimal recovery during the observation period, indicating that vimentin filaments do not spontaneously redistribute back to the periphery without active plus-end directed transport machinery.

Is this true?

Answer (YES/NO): NO